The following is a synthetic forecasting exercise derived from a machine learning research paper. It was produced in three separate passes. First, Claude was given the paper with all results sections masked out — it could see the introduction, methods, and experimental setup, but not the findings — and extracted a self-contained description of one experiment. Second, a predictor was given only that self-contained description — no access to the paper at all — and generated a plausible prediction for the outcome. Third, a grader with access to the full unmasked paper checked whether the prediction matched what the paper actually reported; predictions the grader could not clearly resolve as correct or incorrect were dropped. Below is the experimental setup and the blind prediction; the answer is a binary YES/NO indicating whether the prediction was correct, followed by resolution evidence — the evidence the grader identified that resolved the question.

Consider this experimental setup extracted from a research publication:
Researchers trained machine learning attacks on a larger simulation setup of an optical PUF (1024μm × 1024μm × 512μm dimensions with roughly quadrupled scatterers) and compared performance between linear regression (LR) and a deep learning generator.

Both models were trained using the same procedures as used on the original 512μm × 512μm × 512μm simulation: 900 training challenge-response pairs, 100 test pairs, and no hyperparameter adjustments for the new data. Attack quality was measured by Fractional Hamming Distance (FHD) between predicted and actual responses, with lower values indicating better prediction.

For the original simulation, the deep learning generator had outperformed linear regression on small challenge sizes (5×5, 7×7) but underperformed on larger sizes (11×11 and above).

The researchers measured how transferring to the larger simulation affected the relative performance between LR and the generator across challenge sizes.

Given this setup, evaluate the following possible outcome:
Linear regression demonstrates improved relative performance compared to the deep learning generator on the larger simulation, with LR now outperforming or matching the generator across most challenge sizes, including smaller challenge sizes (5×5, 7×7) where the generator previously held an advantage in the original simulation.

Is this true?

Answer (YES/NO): YES